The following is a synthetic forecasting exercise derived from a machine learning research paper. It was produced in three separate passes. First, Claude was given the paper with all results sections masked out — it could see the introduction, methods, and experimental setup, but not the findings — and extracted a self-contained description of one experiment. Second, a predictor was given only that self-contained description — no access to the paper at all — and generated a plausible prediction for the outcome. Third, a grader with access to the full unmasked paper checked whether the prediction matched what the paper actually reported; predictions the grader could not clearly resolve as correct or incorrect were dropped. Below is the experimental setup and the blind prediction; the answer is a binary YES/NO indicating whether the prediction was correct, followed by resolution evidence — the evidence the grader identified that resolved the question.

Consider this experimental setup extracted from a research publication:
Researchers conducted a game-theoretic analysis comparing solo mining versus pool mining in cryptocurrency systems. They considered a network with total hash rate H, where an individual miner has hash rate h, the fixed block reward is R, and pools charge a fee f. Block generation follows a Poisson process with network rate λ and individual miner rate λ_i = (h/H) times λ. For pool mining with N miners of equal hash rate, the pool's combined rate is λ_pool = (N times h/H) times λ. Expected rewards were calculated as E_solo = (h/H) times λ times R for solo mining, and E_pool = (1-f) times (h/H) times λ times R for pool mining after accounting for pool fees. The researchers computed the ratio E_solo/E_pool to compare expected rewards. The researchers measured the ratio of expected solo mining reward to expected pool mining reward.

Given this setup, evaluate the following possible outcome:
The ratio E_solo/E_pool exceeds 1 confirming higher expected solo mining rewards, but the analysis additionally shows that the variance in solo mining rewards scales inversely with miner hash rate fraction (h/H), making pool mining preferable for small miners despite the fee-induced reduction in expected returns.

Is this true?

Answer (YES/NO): NO